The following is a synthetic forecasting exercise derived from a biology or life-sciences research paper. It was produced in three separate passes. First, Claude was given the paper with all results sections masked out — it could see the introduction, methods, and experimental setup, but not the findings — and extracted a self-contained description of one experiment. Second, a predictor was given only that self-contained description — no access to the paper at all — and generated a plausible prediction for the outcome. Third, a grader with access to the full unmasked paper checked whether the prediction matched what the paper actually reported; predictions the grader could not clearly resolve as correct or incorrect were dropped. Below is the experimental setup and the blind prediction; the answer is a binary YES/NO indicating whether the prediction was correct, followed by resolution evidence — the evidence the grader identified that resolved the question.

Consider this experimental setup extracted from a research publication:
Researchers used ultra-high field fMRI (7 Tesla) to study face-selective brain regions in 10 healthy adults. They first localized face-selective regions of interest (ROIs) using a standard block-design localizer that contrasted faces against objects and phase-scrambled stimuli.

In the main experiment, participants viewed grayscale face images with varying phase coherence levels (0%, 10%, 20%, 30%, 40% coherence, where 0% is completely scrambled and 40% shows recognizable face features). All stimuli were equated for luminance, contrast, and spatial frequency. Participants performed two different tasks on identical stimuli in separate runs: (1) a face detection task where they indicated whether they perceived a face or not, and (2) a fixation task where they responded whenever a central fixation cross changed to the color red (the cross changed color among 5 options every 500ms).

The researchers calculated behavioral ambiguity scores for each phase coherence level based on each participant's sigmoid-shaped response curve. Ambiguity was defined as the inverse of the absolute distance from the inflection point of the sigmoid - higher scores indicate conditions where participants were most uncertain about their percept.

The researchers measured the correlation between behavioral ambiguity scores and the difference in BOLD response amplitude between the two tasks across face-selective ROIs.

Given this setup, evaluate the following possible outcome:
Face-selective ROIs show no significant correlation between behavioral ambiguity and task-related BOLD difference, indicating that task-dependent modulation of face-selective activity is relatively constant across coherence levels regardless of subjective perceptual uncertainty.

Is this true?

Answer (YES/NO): NO